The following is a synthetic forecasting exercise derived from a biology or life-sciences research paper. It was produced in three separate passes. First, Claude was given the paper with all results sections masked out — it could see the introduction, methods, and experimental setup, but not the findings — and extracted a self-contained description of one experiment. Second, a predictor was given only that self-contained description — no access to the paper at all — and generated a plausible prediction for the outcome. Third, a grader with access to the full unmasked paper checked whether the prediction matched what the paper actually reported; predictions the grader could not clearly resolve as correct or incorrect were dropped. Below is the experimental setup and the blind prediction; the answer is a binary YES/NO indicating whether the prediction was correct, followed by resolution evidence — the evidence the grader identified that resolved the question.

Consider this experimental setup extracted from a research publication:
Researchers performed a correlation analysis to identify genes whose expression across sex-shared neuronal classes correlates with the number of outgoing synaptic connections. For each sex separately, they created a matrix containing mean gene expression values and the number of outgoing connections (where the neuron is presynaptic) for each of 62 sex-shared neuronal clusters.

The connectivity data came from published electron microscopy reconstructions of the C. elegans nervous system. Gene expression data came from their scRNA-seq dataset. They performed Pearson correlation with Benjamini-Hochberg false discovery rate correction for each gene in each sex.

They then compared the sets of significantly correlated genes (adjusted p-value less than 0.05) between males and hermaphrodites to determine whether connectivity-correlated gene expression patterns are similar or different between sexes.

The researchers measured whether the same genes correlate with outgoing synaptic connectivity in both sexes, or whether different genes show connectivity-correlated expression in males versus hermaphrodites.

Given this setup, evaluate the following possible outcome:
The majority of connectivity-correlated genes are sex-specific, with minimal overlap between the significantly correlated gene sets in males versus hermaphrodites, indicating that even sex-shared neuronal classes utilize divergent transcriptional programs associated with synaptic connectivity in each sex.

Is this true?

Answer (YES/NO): NO